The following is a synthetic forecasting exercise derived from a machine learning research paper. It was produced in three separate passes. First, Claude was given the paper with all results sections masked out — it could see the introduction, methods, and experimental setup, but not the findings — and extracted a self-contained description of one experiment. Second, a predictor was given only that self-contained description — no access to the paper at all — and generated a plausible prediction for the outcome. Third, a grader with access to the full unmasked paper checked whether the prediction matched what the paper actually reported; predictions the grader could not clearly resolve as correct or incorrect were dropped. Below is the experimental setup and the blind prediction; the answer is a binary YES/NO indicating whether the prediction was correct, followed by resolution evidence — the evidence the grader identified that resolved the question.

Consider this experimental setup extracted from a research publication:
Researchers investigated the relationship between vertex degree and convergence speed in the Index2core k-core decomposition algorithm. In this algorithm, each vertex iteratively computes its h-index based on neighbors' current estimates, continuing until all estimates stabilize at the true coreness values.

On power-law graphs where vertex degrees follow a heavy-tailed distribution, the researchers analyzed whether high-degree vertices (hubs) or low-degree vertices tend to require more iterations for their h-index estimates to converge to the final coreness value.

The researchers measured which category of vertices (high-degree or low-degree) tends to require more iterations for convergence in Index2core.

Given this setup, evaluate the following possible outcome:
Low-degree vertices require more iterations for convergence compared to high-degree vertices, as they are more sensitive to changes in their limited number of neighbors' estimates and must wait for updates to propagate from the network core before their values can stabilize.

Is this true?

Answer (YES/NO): NO